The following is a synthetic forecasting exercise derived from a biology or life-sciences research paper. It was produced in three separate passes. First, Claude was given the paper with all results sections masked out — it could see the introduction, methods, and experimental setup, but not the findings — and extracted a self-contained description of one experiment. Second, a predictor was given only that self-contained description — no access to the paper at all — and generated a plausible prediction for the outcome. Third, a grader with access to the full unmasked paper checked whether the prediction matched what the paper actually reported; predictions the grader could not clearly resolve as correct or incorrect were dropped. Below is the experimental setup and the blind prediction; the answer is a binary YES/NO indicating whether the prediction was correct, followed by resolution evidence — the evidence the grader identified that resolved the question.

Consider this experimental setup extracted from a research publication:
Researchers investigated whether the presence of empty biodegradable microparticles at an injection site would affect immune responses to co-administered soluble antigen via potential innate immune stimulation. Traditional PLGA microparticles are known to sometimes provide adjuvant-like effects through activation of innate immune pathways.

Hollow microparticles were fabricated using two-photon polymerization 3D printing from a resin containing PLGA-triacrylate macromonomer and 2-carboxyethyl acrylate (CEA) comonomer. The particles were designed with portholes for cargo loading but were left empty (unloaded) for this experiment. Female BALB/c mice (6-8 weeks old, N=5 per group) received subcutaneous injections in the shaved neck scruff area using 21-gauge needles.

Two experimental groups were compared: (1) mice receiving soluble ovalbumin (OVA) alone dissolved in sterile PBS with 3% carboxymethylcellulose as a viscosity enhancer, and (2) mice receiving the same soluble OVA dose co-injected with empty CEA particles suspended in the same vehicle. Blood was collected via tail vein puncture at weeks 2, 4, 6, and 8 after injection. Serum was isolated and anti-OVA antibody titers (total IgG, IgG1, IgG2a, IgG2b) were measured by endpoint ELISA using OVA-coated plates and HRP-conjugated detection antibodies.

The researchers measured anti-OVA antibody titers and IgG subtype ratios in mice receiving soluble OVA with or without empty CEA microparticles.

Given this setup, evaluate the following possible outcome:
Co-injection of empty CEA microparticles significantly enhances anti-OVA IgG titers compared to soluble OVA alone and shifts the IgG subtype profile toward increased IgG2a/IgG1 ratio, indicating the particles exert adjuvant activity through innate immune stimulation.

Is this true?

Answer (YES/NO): NO